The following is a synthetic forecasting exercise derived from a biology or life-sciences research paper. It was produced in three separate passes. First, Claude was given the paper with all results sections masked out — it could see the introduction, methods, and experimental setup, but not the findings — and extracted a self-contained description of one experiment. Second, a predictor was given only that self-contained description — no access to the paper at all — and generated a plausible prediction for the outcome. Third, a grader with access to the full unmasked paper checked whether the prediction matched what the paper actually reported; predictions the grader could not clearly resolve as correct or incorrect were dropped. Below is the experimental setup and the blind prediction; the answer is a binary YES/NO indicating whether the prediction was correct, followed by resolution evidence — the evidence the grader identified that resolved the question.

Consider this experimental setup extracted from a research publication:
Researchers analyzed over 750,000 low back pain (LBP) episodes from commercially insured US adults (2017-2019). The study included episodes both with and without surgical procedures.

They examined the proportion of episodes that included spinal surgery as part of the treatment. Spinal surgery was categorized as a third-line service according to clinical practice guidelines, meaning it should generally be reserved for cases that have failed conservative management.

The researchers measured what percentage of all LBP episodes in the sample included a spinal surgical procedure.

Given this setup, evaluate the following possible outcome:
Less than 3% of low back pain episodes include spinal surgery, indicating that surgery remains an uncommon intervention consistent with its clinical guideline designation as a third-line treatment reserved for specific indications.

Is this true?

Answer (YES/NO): NO